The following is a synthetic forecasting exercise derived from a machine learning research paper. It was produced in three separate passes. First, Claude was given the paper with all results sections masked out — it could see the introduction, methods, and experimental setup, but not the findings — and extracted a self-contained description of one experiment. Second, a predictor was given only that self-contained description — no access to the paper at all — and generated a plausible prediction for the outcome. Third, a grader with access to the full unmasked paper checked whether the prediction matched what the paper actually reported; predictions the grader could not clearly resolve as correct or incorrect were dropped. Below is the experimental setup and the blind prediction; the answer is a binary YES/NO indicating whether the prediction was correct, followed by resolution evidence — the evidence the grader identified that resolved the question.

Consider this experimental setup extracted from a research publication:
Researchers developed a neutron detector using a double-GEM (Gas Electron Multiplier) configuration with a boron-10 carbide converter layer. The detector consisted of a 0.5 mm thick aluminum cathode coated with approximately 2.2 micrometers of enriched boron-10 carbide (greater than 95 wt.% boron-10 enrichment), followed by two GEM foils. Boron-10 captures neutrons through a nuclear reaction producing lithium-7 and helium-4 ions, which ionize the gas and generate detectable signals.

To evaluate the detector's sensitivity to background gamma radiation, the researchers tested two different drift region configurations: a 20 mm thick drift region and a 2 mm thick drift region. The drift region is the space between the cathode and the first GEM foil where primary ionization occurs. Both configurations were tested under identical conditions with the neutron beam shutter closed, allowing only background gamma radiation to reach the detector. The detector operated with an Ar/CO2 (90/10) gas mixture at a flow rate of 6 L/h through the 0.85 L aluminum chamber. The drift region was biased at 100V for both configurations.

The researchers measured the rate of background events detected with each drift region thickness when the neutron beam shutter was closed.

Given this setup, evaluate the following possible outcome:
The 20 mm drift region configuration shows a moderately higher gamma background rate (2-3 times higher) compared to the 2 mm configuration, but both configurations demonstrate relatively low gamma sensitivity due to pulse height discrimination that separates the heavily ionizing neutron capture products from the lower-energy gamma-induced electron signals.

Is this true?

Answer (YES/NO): NO